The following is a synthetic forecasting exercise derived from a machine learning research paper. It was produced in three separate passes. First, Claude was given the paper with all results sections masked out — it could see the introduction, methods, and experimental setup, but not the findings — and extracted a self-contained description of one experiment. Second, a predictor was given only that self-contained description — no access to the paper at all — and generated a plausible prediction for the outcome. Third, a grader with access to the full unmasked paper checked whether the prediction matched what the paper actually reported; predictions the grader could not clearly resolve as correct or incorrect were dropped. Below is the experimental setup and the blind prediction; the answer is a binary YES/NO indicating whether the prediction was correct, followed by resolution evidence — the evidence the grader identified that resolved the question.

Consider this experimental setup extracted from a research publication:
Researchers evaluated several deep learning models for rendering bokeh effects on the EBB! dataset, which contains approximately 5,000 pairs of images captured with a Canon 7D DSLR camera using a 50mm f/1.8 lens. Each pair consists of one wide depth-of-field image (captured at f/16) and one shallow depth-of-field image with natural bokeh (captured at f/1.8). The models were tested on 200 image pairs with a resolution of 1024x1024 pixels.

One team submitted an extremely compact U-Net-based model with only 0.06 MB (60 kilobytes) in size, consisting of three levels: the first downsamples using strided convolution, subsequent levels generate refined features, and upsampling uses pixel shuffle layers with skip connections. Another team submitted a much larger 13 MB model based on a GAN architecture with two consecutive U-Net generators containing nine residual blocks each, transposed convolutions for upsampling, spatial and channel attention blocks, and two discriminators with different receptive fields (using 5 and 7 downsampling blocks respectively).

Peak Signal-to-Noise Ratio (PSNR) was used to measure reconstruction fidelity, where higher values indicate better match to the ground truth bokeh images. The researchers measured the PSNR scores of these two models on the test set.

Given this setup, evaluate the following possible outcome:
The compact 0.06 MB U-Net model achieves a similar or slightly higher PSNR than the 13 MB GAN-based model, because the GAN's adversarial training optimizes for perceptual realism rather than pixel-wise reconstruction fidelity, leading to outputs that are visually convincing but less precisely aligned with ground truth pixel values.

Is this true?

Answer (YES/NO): NO